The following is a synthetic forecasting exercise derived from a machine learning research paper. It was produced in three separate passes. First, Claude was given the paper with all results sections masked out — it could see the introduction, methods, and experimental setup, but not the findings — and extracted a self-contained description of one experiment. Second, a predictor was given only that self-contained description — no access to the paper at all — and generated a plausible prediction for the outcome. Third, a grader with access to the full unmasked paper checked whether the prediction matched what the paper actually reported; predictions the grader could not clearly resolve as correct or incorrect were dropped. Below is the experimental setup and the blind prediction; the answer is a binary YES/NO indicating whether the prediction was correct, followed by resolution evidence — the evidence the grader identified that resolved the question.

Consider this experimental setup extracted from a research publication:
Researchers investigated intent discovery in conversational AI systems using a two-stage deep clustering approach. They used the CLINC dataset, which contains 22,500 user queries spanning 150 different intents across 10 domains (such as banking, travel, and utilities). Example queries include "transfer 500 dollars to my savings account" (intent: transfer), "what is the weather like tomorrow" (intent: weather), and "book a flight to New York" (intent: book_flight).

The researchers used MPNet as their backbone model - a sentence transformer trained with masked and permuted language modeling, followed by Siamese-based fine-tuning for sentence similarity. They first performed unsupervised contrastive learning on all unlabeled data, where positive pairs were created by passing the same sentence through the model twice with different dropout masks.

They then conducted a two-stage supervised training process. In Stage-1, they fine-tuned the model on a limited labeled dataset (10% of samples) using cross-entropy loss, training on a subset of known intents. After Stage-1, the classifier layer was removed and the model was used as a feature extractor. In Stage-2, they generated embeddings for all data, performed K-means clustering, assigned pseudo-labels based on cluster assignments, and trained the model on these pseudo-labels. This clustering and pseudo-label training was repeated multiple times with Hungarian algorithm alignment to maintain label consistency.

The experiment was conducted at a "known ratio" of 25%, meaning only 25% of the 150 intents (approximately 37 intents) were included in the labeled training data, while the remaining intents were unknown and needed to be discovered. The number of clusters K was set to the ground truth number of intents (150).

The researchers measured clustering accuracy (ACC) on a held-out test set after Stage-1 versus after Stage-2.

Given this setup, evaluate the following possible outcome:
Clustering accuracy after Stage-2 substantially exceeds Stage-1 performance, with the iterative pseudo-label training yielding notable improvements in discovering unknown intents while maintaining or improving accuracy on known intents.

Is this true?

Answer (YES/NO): YES